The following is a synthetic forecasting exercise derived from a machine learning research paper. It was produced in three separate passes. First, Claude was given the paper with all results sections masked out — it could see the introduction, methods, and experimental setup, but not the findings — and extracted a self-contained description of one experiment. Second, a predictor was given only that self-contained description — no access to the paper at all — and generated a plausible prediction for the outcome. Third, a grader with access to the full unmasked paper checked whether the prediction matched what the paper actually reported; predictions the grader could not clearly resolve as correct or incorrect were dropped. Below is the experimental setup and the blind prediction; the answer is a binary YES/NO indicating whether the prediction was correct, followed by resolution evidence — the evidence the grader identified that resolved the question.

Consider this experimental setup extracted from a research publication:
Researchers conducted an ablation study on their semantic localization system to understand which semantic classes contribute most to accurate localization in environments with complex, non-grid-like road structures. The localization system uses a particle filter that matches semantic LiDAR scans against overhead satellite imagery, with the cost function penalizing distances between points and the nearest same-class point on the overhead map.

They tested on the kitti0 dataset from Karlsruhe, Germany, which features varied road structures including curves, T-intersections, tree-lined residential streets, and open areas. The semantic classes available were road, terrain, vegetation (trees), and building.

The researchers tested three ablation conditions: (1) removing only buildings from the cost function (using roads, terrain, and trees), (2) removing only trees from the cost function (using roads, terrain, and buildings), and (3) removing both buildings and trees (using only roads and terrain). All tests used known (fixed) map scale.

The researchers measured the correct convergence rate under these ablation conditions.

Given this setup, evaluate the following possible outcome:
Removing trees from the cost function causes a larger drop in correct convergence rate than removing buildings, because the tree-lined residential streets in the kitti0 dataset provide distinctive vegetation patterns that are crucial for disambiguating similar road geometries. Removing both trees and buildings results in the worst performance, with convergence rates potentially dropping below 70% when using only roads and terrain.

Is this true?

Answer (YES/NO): NO